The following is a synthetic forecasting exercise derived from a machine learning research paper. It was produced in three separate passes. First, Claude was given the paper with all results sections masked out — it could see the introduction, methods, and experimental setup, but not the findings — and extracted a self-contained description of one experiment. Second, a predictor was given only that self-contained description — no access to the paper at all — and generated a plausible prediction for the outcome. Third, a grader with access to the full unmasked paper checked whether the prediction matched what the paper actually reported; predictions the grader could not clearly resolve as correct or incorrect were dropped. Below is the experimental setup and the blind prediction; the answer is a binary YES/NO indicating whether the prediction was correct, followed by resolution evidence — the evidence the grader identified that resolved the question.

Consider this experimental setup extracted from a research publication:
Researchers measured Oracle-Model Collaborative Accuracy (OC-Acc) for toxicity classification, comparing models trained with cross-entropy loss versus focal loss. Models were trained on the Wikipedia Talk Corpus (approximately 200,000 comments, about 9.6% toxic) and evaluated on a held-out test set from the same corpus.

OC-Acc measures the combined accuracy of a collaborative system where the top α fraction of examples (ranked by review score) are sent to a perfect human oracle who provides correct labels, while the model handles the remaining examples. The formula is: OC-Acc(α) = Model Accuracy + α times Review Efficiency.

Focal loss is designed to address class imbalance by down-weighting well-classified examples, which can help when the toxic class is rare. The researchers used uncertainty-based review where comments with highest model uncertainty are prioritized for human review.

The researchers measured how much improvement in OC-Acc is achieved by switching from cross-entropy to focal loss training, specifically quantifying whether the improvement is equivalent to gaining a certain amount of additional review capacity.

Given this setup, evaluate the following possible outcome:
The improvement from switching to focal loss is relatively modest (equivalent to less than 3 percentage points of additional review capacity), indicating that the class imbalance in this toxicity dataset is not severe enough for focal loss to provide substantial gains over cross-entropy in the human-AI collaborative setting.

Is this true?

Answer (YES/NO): NO